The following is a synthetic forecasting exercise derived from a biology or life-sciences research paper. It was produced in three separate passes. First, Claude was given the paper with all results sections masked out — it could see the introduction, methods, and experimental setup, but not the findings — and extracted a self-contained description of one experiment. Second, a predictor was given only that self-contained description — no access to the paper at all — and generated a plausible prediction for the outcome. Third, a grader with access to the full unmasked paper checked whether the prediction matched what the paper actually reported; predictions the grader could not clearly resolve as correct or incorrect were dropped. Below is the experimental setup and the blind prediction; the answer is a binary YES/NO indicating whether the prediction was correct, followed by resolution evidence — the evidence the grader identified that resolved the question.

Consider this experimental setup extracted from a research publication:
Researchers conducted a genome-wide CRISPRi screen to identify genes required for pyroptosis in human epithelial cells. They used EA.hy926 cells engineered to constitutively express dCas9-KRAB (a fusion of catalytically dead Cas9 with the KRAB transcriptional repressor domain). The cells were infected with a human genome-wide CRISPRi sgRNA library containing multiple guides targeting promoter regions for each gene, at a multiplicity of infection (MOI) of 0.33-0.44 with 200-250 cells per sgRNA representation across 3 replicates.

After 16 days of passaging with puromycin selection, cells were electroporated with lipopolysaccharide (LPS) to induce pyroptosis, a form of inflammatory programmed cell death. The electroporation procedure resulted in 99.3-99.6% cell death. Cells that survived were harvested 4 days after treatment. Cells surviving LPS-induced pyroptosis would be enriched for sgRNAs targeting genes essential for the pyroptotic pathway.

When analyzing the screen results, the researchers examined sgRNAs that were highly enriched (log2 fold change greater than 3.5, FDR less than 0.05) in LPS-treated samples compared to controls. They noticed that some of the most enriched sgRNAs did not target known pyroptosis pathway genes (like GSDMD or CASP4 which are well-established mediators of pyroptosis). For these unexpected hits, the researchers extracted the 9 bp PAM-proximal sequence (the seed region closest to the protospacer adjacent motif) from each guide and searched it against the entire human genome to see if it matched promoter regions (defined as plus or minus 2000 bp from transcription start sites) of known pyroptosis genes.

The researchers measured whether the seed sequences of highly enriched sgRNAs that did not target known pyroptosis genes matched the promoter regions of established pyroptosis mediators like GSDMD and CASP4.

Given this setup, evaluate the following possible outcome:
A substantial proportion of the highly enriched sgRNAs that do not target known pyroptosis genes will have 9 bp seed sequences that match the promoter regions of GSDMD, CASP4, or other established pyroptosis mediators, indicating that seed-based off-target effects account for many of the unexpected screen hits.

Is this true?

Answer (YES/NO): YES